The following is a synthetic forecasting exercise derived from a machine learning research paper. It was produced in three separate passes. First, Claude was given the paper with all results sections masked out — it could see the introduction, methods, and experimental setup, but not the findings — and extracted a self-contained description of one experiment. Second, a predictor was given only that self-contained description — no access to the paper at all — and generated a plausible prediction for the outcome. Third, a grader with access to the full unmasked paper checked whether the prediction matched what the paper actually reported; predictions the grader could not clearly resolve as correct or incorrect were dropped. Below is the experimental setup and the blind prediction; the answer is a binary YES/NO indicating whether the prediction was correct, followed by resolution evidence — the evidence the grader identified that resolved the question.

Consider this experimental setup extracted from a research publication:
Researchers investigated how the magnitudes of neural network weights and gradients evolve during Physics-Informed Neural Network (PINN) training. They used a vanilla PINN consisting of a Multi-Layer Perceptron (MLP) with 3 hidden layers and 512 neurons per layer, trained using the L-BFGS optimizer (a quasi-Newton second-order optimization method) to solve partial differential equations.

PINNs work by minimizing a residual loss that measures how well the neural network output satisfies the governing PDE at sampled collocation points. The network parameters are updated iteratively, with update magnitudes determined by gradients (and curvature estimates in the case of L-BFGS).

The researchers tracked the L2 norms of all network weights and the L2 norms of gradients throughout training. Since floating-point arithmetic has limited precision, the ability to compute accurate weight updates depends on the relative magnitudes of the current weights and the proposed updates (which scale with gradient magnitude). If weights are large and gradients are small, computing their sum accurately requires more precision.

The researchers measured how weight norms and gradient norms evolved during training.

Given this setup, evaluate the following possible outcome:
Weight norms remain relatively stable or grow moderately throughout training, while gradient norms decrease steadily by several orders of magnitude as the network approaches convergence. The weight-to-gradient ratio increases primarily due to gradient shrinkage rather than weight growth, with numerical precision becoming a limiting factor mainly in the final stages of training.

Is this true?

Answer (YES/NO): YES